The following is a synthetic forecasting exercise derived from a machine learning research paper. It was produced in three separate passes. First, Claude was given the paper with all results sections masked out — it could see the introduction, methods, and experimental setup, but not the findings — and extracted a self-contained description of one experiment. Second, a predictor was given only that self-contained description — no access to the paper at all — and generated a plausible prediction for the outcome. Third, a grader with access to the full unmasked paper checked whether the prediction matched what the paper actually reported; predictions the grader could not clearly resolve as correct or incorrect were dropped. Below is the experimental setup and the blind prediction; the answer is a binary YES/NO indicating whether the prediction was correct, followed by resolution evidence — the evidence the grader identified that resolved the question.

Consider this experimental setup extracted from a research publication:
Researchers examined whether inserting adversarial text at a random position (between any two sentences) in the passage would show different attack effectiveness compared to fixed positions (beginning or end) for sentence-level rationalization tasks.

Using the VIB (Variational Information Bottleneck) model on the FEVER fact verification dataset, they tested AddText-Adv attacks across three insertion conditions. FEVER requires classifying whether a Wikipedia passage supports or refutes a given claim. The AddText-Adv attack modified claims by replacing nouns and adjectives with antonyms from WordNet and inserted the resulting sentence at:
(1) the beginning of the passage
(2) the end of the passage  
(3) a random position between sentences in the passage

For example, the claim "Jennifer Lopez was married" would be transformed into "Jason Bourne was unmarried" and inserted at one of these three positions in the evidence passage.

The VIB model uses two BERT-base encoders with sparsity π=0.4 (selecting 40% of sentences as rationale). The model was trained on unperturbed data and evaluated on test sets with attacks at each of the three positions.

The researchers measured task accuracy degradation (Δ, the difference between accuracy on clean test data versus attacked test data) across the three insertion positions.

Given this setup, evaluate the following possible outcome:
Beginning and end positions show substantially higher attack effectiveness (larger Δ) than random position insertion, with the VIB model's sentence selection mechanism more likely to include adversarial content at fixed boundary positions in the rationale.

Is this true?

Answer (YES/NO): NO